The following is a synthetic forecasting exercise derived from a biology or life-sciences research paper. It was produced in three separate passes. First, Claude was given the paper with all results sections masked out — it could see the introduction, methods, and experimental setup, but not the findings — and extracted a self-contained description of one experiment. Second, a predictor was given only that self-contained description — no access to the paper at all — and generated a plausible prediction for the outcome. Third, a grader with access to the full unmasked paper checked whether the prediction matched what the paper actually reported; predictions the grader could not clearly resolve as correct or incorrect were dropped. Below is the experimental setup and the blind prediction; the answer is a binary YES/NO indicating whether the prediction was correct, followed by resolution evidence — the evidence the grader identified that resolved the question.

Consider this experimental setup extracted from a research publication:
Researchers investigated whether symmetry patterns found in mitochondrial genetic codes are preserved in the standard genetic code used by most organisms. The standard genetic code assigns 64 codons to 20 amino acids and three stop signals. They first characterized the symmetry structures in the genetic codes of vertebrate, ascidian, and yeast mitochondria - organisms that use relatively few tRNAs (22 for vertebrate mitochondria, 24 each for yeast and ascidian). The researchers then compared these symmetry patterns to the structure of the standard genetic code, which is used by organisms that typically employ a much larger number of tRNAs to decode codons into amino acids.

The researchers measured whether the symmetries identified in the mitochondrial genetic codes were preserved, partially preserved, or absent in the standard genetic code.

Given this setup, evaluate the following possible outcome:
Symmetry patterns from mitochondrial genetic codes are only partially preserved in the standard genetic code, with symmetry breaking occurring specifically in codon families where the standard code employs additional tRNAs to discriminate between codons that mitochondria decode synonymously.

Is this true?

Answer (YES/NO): NO